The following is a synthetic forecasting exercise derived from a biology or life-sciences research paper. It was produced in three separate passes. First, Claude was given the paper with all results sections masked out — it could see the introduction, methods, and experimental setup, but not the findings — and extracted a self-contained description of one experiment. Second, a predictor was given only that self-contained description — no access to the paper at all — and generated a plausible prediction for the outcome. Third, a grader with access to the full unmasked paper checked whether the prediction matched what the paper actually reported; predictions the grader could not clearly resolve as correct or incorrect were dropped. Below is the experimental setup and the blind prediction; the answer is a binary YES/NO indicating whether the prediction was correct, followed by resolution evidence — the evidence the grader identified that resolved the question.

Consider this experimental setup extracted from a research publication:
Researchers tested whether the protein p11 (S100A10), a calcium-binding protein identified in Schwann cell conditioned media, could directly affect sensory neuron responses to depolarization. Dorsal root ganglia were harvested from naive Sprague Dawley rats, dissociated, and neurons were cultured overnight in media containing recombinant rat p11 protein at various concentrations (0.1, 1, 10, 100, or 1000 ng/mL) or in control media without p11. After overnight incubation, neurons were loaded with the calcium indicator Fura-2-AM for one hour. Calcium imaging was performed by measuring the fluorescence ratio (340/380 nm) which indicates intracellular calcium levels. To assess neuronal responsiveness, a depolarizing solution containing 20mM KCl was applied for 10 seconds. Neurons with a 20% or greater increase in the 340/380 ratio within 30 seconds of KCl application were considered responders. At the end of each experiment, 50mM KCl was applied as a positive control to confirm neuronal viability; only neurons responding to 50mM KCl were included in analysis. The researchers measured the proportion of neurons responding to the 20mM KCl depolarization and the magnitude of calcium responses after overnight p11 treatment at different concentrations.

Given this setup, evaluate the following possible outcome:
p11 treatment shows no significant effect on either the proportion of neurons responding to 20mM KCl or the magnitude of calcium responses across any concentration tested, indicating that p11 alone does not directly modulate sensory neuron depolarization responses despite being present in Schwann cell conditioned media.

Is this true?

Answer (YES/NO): NO